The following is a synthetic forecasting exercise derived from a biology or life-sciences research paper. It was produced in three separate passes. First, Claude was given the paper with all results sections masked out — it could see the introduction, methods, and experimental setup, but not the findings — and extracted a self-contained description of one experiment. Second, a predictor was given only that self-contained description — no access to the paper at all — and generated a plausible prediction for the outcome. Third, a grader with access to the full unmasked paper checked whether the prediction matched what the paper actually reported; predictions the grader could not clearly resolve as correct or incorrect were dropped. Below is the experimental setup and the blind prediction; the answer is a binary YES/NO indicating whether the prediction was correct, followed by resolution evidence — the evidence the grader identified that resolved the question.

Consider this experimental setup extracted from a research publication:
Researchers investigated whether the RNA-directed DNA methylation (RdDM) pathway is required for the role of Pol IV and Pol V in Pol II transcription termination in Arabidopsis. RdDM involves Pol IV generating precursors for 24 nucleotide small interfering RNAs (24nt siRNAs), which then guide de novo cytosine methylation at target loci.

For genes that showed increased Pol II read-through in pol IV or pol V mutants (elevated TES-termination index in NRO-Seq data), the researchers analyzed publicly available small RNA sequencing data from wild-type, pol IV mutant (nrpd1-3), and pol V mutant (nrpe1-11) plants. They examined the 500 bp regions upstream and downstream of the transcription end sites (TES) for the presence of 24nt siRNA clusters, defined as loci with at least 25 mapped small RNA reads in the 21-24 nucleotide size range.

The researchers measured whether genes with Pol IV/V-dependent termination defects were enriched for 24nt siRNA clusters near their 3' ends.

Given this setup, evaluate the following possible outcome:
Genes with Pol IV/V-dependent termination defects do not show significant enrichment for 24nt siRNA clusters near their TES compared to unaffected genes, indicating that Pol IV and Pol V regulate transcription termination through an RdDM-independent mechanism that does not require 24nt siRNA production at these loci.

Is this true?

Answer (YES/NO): YES